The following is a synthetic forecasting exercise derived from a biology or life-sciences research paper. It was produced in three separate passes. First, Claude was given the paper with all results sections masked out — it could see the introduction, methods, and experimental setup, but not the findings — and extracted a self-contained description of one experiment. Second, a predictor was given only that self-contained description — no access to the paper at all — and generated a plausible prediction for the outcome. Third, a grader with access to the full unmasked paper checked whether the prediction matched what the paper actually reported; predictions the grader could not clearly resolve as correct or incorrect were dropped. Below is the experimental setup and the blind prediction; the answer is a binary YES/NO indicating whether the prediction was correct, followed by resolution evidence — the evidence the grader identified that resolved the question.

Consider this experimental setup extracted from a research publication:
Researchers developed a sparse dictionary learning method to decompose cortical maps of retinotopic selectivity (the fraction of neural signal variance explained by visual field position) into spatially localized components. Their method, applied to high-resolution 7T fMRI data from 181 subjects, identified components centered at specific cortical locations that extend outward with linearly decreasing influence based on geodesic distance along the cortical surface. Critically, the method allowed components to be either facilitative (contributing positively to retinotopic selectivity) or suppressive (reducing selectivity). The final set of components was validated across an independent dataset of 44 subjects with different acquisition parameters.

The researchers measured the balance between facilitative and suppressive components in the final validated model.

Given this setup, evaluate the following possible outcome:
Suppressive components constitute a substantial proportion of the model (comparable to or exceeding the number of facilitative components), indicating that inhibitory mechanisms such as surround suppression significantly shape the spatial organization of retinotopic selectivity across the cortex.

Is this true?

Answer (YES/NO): YES